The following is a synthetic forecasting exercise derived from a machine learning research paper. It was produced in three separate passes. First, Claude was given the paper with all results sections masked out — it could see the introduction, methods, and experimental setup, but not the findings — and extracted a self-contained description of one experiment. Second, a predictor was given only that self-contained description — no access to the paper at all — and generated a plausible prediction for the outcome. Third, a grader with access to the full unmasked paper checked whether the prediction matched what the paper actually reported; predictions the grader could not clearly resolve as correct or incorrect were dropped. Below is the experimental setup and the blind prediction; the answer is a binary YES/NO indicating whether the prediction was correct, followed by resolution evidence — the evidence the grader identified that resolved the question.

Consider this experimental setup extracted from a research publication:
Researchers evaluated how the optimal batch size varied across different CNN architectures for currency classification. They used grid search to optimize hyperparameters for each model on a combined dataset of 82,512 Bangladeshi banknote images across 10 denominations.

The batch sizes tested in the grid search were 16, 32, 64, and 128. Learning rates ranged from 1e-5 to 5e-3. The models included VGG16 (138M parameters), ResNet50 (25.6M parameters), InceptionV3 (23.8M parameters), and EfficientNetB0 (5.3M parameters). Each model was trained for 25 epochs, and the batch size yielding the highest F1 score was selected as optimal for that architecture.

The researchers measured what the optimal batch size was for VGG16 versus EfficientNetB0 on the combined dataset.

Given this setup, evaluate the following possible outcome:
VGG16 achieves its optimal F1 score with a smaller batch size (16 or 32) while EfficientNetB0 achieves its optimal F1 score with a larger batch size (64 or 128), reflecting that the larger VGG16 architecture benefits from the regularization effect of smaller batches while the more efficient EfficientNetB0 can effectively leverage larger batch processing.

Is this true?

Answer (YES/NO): NO